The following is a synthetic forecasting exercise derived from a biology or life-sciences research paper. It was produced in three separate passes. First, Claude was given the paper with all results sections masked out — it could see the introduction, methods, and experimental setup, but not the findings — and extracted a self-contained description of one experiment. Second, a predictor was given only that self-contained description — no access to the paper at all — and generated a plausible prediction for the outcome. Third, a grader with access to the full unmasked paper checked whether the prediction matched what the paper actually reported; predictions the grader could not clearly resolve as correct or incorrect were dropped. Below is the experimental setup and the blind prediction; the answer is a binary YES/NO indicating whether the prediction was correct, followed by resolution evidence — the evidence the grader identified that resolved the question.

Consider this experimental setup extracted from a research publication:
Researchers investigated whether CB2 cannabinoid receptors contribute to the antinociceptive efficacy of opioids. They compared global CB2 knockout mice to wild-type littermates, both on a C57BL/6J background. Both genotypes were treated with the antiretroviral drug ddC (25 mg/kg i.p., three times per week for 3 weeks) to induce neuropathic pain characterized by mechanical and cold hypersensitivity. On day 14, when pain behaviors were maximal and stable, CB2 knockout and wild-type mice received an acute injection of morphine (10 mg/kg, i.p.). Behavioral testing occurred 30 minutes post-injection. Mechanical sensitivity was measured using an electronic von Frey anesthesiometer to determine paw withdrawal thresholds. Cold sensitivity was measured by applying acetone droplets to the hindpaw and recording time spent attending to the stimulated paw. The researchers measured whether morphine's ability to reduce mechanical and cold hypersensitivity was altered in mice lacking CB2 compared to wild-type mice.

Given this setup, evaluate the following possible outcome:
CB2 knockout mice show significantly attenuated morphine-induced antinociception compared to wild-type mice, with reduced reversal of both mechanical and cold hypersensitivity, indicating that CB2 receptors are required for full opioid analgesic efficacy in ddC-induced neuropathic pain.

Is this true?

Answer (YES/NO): NO